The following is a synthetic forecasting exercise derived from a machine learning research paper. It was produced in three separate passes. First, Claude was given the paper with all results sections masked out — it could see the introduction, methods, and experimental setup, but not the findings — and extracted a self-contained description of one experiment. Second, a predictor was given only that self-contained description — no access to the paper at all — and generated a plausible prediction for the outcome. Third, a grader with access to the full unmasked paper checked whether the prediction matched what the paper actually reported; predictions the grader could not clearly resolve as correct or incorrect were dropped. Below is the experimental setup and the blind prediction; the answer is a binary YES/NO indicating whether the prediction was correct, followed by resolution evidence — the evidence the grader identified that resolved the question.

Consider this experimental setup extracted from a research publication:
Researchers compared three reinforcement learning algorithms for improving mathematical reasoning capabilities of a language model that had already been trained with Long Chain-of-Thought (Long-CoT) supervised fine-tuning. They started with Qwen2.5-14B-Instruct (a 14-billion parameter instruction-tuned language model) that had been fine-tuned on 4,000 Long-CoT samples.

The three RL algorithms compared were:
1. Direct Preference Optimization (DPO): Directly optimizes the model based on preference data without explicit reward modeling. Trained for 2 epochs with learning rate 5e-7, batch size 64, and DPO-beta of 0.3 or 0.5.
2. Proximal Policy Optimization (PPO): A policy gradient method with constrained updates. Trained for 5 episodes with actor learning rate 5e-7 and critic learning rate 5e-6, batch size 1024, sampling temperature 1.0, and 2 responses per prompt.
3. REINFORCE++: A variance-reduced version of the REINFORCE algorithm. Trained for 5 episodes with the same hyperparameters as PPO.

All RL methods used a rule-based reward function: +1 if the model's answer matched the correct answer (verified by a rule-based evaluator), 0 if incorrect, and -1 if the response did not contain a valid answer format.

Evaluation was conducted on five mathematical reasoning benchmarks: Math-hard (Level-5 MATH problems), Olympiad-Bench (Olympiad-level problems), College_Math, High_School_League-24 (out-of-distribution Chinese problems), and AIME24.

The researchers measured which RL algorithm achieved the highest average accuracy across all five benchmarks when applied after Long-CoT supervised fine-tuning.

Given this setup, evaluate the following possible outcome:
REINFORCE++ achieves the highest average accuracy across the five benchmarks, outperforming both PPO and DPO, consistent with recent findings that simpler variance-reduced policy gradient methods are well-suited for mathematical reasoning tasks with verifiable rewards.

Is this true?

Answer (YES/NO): NO